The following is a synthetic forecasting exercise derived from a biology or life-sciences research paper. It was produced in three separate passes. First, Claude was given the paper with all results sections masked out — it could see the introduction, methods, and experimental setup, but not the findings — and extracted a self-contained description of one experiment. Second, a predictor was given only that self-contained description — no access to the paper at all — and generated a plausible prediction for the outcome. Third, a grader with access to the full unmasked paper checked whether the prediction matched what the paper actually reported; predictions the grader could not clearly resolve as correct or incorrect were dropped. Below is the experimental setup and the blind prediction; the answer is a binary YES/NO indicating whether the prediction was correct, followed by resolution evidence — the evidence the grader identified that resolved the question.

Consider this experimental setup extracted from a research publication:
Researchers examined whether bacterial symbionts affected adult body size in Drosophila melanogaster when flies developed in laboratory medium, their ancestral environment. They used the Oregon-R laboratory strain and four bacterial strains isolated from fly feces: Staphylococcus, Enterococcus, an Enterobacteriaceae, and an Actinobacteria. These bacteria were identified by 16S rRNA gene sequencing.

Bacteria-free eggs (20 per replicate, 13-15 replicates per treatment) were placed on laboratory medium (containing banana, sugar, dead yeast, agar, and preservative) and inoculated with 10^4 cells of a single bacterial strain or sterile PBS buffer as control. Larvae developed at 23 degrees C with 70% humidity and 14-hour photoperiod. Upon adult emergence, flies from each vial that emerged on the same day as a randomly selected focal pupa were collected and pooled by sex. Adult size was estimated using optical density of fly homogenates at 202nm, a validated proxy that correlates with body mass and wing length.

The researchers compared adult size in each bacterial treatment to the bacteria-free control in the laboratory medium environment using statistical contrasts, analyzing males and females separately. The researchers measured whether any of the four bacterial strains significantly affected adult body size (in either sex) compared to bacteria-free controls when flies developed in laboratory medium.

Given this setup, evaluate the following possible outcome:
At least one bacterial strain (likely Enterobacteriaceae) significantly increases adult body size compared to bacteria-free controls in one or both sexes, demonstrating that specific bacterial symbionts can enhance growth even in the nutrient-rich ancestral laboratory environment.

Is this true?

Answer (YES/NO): NO